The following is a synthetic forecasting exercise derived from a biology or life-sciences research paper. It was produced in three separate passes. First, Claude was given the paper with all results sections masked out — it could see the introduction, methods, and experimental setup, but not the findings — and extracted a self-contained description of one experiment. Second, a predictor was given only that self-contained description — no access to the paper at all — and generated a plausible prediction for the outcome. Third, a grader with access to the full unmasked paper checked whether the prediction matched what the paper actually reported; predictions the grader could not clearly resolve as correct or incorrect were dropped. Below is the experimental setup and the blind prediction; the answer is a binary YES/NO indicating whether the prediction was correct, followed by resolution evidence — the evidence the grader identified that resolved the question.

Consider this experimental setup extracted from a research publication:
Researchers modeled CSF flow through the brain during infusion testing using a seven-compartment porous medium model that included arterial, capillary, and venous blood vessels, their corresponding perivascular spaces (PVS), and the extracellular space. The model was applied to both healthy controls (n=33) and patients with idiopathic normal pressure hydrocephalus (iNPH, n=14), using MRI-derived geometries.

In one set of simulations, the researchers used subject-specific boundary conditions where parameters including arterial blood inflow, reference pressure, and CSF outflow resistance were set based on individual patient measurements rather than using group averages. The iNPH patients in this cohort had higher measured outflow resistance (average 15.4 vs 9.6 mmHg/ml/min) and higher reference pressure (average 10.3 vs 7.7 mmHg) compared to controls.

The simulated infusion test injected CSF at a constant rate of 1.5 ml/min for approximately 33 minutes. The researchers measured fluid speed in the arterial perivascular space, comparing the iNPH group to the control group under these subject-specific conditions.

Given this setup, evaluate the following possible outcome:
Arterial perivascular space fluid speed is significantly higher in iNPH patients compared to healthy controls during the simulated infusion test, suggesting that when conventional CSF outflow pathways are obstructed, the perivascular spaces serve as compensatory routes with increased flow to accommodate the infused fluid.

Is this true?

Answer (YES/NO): YES